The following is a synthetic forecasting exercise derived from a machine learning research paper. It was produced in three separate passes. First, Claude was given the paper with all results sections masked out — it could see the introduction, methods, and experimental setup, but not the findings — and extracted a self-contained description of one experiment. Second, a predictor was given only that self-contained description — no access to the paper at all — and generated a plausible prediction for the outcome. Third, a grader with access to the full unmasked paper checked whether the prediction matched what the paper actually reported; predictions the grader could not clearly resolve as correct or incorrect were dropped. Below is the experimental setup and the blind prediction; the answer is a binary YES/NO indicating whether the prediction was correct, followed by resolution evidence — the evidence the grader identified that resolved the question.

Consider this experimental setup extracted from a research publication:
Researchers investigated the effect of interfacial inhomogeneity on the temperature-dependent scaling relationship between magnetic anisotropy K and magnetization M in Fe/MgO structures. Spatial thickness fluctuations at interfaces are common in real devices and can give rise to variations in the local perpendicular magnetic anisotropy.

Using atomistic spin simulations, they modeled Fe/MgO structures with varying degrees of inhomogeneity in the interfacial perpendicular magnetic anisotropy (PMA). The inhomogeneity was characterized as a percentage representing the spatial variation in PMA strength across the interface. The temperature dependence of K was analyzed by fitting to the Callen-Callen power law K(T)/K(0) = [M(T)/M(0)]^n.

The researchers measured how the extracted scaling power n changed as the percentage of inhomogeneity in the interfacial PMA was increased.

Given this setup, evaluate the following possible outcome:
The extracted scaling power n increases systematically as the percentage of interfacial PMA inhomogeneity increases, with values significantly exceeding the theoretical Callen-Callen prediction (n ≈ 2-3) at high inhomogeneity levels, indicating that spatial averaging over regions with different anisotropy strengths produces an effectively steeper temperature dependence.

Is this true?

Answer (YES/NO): NO